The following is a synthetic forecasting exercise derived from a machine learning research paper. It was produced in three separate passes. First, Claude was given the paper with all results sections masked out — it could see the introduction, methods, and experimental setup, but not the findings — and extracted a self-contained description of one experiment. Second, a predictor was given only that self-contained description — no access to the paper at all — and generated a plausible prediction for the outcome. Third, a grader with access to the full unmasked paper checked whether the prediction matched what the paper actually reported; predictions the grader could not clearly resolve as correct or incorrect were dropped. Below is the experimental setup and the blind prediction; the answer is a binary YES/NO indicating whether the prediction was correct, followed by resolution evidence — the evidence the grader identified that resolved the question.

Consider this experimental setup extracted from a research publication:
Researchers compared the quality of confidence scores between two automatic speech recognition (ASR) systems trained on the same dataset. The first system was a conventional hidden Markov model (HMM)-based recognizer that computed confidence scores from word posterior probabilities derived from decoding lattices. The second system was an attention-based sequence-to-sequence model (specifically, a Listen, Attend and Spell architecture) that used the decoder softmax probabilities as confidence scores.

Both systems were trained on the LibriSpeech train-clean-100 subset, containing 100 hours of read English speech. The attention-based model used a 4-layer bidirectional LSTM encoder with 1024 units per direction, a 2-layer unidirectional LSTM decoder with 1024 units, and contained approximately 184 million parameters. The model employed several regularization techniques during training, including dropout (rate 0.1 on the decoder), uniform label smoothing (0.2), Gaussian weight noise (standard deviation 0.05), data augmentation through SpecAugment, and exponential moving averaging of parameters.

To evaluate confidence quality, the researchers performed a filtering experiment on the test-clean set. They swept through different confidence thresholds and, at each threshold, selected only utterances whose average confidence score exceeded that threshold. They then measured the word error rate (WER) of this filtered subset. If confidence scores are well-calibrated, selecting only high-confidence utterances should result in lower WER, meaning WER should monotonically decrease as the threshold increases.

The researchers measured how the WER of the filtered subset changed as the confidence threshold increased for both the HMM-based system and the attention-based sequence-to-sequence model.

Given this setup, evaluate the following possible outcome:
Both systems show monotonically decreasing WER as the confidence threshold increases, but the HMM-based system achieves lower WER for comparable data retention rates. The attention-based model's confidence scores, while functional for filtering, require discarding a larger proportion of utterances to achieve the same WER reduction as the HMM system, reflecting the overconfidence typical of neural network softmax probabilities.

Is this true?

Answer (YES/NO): NO